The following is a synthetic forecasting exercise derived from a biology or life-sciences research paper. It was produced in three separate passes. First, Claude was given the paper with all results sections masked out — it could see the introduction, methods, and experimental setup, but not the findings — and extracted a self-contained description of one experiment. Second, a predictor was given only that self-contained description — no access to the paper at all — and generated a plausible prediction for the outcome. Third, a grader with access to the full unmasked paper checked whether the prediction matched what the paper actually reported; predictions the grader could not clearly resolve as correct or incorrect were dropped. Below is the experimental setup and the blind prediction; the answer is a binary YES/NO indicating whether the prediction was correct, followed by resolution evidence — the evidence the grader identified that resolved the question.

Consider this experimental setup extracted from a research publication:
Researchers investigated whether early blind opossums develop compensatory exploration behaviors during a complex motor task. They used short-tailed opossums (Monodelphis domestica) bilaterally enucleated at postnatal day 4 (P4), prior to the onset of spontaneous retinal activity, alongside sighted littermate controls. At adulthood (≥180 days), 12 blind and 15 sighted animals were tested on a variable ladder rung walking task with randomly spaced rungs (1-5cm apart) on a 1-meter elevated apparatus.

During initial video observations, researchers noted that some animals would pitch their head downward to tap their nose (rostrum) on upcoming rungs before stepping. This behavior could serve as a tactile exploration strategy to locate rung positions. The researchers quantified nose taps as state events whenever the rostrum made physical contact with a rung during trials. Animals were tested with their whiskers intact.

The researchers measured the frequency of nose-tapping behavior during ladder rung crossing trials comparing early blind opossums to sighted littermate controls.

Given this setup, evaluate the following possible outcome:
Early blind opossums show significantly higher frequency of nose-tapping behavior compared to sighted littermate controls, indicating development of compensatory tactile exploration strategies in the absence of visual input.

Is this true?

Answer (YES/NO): NO